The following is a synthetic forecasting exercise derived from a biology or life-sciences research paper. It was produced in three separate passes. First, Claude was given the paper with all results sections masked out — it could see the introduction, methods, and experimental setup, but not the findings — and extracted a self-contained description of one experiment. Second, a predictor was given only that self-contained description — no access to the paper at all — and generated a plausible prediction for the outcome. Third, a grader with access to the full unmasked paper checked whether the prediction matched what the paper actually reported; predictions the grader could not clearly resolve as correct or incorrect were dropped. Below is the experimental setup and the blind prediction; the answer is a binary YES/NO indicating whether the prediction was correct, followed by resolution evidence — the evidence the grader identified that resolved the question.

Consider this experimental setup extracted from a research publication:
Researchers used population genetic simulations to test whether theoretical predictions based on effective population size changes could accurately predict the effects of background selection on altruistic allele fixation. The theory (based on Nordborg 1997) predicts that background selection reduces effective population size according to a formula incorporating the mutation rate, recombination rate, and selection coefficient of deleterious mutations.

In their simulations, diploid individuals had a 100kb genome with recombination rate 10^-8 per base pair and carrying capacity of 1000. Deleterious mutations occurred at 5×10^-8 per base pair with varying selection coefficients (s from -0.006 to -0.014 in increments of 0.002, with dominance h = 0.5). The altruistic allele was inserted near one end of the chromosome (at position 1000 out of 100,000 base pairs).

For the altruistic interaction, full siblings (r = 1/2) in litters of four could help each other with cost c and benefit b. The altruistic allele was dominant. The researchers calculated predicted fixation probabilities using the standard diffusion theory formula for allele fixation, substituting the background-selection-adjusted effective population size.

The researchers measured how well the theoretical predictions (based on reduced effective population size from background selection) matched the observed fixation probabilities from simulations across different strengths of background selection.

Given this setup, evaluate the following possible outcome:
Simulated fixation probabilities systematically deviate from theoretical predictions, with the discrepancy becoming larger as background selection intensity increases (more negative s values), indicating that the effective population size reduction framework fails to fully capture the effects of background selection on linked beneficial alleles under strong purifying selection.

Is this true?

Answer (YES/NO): NO